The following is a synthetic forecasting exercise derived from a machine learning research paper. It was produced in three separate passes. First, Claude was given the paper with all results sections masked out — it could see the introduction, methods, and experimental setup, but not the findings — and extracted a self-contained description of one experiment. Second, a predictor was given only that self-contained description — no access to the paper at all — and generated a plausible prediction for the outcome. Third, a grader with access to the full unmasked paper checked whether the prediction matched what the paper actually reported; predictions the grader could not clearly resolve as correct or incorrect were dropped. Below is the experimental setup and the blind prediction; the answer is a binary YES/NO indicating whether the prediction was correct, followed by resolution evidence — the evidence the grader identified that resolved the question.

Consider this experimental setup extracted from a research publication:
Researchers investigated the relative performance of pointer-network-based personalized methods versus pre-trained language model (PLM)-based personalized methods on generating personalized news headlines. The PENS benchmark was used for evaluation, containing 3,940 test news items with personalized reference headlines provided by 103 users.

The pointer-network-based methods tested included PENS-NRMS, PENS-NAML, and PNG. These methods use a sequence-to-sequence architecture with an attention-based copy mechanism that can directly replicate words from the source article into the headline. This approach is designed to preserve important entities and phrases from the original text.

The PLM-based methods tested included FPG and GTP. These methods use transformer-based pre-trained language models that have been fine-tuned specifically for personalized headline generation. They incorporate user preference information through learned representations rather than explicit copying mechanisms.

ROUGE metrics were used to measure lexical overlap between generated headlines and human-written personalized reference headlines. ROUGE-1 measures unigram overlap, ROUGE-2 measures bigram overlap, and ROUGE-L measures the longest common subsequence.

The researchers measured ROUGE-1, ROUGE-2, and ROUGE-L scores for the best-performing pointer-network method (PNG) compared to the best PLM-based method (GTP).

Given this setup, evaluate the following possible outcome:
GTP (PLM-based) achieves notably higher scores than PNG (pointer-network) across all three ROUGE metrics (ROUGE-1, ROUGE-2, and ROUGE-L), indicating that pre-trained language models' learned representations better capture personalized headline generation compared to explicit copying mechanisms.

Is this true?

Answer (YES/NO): YES